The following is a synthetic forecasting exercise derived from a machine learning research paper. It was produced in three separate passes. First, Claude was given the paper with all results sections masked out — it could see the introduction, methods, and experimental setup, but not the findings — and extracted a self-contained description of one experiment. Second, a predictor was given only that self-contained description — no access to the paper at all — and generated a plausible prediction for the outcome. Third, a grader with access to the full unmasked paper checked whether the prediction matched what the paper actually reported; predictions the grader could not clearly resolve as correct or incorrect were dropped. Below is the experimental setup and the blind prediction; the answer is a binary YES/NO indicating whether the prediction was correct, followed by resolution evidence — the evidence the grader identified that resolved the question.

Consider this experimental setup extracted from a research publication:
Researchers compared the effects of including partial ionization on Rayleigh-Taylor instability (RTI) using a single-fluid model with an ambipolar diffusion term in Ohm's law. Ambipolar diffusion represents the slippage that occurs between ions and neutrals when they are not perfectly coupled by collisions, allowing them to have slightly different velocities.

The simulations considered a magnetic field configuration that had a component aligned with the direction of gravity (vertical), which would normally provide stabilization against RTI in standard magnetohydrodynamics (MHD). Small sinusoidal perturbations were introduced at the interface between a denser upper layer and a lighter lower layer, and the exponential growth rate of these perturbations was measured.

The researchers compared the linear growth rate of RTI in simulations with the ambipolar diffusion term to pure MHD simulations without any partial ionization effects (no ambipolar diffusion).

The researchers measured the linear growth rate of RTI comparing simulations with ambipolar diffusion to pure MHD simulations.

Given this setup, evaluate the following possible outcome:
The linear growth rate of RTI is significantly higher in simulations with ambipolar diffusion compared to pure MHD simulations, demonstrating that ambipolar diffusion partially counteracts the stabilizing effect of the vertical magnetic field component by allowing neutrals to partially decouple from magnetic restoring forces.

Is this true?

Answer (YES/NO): YES